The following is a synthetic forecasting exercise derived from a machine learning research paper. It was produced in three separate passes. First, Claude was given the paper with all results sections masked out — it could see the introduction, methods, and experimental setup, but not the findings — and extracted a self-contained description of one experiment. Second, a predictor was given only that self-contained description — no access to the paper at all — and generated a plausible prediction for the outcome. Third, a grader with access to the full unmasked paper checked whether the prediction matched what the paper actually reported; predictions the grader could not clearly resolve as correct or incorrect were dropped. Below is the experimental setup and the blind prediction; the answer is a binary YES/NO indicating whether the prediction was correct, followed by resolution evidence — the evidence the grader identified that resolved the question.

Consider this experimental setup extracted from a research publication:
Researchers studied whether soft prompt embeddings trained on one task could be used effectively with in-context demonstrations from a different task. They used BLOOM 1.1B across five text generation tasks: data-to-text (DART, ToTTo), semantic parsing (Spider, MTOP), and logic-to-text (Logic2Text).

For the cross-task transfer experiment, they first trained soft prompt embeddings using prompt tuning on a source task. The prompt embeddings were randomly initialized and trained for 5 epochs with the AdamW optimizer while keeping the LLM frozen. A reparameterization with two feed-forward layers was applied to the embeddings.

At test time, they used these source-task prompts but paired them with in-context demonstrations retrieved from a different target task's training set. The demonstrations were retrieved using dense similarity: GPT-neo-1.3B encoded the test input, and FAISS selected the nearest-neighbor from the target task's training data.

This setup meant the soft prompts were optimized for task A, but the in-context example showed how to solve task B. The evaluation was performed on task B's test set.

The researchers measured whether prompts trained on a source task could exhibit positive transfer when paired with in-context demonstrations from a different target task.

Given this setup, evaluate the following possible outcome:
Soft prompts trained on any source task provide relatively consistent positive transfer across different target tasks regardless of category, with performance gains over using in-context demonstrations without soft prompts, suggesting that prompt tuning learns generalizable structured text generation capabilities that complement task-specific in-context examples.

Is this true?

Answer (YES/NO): NO